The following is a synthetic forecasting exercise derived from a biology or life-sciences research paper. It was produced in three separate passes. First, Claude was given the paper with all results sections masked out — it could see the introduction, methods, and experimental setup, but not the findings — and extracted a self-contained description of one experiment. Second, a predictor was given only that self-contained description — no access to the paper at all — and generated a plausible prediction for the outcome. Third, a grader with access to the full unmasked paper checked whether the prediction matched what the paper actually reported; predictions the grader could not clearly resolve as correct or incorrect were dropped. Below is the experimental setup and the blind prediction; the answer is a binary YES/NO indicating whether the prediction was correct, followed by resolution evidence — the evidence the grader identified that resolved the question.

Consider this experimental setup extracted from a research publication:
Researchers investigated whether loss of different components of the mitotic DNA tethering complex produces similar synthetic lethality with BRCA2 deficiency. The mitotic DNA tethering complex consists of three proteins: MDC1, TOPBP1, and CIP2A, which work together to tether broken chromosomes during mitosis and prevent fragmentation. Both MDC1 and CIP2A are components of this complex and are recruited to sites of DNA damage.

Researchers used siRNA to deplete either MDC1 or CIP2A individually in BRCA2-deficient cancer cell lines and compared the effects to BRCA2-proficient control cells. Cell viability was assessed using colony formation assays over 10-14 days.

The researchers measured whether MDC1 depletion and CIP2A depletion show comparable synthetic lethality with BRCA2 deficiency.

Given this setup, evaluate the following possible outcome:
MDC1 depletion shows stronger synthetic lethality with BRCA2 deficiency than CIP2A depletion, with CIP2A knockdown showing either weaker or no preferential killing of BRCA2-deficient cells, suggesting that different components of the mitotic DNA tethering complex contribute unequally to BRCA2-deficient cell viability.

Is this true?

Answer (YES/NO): NO